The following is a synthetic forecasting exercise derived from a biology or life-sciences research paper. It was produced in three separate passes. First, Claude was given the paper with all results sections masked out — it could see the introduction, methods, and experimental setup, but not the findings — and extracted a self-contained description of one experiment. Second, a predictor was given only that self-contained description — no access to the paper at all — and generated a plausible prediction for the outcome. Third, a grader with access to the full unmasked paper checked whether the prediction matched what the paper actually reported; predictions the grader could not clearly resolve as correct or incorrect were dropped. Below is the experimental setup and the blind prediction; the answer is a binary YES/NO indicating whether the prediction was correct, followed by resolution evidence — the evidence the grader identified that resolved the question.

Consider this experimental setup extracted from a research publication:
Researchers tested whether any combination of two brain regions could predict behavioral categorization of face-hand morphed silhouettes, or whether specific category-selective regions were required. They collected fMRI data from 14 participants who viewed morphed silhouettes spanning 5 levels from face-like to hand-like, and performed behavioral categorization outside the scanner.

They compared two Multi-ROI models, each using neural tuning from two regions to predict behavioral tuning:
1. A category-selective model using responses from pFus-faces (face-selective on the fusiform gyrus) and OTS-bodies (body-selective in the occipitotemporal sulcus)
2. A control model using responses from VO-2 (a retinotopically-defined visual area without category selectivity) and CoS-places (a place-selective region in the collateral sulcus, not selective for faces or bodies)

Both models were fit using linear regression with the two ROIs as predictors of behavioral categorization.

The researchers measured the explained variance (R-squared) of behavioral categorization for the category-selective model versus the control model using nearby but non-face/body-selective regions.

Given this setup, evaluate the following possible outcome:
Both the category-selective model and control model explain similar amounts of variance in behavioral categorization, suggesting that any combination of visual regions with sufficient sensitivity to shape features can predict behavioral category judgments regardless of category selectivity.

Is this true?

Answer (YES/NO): NO